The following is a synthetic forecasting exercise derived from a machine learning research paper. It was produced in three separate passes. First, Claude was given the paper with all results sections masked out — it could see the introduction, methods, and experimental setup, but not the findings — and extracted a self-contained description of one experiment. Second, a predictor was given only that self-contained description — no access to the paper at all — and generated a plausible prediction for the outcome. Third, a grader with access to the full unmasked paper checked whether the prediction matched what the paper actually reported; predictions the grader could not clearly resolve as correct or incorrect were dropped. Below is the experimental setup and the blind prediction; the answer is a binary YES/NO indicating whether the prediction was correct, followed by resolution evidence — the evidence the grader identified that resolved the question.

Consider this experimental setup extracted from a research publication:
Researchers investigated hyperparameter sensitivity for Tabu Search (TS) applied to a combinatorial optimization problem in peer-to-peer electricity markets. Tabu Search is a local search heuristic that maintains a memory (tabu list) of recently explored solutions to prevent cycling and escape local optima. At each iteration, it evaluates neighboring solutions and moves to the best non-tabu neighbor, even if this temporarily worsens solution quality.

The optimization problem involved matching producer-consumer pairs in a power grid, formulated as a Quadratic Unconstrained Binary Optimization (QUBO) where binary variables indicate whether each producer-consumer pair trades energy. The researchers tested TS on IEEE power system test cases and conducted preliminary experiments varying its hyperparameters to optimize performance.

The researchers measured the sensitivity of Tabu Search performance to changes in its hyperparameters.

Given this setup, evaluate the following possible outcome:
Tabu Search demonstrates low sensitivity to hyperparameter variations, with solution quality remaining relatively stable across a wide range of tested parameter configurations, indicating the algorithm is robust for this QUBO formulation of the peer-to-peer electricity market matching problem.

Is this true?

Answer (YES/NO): YES